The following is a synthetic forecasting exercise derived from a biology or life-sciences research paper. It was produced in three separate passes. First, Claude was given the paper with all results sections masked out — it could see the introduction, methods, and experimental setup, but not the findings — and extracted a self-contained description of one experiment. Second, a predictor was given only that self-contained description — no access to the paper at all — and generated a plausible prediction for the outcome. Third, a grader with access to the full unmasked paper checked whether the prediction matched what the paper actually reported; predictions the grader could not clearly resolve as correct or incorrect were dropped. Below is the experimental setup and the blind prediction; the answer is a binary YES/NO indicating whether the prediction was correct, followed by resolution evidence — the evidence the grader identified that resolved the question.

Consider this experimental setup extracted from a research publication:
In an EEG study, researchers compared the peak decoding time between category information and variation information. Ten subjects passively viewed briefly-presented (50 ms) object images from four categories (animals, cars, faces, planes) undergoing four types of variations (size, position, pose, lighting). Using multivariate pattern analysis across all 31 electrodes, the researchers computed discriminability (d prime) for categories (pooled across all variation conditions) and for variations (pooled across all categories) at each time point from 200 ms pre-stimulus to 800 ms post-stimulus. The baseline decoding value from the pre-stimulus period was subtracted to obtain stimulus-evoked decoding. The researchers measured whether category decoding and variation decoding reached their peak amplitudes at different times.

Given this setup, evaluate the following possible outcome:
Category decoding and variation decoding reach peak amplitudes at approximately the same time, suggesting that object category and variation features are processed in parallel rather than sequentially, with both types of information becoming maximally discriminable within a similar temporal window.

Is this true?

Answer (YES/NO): NO